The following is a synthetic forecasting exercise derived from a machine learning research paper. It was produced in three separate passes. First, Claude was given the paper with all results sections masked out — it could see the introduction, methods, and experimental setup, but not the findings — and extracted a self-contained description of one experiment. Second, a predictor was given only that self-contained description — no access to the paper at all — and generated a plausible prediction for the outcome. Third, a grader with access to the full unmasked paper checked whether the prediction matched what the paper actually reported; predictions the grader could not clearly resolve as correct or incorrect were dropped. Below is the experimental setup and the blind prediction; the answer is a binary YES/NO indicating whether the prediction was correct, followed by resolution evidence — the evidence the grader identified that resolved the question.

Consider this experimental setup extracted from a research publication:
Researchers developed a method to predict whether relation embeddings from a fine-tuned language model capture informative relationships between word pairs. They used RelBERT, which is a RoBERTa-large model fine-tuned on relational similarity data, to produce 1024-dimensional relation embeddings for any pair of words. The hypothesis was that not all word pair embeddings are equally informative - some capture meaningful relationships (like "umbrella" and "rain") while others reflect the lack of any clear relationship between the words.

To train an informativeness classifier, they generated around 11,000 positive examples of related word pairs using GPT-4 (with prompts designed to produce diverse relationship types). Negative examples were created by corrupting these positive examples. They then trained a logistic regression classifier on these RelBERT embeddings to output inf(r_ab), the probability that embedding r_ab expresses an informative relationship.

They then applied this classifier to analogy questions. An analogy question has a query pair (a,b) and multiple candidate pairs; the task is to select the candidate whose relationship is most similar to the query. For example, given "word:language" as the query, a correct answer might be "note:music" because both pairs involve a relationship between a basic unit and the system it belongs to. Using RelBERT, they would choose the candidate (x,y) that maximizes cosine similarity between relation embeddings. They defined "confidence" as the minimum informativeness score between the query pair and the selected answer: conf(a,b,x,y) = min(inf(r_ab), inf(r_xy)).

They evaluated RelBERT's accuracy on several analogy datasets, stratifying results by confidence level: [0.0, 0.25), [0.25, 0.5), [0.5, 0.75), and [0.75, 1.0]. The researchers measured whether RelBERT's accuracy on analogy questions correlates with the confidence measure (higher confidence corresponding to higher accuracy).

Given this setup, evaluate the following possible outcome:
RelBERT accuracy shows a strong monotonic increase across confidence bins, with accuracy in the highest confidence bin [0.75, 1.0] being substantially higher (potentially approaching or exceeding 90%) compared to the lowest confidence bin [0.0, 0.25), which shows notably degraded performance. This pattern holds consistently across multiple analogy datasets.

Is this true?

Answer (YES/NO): NO